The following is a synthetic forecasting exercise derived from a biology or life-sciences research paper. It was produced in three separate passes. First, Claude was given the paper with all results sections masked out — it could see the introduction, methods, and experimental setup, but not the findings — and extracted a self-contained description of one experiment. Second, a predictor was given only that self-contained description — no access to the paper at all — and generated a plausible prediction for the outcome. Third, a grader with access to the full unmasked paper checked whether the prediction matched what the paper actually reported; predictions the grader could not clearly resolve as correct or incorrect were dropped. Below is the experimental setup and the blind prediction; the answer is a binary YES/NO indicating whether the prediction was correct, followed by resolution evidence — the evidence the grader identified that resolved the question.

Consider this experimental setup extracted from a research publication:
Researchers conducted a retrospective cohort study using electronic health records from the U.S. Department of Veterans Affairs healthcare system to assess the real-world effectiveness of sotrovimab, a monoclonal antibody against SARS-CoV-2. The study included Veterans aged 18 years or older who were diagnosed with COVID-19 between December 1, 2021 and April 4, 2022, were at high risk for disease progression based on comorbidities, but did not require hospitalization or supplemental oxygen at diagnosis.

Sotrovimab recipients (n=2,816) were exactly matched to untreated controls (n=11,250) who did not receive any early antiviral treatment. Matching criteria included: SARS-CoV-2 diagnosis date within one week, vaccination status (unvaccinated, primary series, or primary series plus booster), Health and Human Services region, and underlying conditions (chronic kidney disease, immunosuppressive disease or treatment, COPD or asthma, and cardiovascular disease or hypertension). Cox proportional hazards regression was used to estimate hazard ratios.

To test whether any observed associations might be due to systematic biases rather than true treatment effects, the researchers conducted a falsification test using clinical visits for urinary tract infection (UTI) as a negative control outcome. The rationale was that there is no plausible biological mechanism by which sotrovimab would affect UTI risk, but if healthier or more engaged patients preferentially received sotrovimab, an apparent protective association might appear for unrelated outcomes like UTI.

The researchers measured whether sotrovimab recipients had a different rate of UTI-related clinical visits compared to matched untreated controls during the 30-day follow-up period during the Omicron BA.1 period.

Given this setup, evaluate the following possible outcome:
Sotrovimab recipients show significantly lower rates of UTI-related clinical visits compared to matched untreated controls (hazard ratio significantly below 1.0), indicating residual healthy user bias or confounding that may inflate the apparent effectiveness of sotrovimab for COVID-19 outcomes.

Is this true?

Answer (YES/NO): NO